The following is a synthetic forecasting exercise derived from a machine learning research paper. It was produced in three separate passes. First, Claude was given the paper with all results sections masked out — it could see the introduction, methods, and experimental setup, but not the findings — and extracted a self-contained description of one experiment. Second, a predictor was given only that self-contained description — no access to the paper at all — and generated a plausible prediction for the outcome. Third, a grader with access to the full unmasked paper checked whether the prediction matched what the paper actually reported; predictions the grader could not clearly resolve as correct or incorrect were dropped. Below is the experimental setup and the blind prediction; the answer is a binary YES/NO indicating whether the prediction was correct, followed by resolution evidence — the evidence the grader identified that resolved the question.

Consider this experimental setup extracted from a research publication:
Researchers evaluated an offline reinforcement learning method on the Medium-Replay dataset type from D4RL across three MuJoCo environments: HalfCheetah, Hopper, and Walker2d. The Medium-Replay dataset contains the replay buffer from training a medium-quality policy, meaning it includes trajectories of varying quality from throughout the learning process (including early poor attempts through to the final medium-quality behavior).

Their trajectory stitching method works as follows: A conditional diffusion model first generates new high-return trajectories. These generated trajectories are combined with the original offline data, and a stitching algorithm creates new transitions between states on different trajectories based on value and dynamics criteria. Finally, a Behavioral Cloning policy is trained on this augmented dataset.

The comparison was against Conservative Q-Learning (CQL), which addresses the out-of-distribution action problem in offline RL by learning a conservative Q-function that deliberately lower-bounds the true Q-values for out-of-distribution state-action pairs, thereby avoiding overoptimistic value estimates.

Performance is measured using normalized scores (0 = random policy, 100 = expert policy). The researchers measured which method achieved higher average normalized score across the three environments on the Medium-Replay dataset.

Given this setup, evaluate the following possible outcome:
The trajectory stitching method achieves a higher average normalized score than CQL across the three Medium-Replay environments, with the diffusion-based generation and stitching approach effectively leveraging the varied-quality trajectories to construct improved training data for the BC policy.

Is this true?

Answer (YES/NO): NO